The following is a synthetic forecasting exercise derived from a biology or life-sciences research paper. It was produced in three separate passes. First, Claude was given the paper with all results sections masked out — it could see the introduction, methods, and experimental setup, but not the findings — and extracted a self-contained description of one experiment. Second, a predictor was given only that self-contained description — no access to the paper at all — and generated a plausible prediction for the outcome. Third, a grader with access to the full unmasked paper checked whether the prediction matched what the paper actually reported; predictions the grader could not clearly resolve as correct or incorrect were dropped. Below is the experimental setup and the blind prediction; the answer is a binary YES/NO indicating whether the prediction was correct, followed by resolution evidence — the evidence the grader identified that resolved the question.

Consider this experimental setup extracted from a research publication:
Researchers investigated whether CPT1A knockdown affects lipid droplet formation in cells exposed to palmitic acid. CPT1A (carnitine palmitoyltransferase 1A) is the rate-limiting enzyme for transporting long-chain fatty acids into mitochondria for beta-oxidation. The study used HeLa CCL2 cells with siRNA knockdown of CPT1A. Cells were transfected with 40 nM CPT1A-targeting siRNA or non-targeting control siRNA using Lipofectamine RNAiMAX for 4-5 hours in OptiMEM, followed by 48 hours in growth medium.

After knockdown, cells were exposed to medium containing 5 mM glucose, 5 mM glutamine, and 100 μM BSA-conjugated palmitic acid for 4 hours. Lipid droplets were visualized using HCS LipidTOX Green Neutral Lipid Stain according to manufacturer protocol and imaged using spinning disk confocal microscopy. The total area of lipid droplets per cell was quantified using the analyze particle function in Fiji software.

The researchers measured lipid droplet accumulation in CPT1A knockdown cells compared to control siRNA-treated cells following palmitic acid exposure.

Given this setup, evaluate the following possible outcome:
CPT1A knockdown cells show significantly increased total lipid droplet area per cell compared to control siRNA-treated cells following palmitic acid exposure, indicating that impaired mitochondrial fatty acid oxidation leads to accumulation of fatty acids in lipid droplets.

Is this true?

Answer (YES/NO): NO